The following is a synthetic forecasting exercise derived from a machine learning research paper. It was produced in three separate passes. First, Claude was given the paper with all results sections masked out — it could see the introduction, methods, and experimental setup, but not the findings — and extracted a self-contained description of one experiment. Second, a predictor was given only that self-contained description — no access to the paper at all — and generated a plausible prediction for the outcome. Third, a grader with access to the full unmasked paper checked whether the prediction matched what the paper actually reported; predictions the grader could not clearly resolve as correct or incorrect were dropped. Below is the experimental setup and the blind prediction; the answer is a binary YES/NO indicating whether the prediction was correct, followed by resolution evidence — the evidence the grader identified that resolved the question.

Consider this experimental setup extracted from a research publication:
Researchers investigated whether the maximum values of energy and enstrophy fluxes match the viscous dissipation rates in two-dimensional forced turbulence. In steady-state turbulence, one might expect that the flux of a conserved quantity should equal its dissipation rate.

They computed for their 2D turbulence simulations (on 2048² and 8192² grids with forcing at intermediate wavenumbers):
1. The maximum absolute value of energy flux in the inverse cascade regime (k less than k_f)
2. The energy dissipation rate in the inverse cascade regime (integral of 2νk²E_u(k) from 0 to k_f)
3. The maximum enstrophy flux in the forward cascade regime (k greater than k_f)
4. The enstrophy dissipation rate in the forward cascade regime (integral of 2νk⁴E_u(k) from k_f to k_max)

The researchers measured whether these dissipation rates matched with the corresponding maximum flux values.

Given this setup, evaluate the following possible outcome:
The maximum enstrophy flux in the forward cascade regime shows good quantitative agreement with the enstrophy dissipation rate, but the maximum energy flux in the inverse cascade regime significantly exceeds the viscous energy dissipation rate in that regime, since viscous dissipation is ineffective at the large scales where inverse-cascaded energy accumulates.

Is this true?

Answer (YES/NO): NO